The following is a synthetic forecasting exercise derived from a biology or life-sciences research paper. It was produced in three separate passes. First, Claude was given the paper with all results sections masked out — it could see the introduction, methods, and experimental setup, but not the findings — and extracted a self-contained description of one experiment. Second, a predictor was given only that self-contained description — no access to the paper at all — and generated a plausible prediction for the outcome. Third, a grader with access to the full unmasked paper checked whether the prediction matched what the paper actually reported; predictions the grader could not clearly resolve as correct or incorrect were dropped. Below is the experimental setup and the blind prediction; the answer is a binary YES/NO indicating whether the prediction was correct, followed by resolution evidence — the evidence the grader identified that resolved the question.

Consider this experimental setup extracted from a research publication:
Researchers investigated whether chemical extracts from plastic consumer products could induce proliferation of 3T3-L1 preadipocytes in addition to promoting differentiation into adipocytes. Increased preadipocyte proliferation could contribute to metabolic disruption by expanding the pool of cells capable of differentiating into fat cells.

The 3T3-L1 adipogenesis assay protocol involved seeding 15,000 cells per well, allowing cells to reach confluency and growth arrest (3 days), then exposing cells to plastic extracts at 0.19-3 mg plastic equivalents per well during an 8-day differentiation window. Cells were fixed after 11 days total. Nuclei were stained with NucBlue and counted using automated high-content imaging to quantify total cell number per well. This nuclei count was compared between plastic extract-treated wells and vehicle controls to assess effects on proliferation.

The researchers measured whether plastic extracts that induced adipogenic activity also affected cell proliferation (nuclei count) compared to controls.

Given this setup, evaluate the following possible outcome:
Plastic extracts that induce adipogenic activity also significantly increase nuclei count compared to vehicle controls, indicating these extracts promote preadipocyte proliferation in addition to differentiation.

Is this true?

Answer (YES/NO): NO